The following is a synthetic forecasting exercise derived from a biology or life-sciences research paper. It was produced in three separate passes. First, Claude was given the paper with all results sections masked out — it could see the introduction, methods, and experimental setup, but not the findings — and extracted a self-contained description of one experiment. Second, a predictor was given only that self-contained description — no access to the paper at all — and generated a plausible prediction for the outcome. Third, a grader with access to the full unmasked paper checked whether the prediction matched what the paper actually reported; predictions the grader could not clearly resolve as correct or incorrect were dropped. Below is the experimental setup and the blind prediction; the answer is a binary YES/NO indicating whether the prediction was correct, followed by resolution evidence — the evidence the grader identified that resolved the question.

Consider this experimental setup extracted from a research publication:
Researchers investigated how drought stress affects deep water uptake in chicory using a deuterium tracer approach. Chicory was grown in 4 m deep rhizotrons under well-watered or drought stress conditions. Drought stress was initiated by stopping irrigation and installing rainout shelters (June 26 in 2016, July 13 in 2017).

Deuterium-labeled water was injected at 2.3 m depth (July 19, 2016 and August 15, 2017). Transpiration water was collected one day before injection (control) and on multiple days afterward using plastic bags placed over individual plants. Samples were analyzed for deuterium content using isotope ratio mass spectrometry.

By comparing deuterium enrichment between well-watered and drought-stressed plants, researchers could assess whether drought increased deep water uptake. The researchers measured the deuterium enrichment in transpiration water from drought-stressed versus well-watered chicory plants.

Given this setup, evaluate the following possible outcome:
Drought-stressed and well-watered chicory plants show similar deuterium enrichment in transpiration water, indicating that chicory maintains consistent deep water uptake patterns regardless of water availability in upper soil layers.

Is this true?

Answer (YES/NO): YES